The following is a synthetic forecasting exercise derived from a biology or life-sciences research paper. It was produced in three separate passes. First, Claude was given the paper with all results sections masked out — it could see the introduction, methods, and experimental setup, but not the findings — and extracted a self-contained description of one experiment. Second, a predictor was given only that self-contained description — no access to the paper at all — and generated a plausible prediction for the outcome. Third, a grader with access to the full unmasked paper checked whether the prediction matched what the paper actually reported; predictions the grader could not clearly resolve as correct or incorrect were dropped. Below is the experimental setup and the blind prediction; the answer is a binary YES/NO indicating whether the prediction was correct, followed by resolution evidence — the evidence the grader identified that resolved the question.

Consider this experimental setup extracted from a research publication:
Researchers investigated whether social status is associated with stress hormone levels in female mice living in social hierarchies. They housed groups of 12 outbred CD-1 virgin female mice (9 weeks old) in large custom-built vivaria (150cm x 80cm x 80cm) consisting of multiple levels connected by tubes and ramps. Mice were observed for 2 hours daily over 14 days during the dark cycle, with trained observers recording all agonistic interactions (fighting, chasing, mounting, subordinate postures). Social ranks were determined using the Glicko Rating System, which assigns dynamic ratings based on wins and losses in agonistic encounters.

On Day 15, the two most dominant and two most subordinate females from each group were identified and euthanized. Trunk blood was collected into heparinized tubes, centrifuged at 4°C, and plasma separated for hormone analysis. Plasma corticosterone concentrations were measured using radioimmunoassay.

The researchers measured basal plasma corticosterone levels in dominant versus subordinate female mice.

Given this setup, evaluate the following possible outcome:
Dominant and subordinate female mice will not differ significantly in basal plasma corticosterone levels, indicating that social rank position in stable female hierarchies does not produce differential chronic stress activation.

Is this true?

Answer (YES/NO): NO